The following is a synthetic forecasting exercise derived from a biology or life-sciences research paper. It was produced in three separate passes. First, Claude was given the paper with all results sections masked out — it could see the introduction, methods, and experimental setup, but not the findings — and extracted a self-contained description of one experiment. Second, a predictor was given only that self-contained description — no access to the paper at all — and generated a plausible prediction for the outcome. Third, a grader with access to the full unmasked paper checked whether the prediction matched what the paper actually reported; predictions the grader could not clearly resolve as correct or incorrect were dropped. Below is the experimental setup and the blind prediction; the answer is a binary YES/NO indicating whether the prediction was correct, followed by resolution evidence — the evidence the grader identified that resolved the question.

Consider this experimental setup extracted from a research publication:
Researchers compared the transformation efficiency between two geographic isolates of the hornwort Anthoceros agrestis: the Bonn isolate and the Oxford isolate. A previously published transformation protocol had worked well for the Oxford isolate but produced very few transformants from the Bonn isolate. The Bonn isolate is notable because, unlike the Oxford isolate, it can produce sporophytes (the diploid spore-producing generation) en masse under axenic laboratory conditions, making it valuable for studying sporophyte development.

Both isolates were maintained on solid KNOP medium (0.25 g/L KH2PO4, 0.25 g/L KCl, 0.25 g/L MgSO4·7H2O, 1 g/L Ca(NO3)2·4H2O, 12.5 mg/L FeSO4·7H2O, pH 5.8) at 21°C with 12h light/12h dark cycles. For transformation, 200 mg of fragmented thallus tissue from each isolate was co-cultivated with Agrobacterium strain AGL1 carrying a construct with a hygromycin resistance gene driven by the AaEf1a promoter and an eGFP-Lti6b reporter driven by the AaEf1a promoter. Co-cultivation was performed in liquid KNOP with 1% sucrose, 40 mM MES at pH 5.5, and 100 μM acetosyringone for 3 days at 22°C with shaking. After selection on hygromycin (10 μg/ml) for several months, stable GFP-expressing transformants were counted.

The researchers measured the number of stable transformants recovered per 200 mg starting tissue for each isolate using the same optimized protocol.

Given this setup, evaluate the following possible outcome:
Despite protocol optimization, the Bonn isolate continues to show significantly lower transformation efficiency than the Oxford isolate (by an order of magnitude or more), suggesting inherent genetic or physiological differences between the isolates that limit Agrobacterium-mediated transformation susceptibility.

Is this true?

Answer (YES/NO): NO